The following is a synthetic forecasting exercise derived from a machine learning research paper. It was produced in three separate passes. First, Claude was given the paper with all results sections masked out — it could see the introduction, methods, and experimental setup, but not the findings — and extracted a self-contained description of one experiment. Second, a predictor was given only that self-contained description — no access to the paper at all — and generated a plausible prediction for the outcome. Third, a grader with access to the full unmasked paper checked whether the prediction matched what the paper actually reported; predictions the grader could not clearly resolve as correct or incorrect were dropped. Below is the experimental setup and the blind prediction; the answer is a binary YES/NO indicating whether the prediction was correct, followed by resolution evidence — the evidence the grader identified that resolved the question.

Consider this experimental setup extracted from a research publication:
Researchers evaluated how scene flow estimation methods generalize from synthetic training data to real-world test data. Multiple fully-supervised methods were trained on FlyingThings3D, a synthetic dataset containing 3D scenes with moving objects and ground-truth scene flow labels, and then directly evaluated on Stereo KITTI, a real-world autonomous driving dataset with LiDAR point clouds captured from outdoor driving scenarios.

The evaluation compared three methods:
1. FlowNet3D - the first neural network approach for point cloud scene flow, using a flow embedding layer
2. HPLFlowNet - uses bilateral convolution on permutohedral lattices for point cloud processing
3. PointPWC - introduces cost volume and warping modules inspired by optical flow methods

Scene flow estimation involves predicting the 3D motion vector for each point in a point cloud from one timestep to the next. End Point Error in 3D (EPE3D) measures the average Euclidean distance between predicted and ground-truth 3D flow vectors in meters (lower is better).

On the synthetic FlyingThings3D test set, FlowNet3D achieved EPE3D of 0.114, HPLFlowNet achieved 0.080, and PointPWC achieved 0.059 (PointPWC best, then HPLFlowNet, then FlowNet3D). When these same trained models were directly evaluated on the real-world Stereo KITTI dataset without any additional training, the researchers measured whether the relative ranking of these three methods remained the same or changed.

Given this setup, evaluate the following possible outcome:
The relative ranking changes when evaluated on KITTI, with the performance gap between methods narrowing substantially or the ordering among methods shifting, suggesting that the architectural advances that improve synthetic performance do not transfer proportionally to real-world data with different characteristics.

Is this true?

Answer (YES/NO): NO